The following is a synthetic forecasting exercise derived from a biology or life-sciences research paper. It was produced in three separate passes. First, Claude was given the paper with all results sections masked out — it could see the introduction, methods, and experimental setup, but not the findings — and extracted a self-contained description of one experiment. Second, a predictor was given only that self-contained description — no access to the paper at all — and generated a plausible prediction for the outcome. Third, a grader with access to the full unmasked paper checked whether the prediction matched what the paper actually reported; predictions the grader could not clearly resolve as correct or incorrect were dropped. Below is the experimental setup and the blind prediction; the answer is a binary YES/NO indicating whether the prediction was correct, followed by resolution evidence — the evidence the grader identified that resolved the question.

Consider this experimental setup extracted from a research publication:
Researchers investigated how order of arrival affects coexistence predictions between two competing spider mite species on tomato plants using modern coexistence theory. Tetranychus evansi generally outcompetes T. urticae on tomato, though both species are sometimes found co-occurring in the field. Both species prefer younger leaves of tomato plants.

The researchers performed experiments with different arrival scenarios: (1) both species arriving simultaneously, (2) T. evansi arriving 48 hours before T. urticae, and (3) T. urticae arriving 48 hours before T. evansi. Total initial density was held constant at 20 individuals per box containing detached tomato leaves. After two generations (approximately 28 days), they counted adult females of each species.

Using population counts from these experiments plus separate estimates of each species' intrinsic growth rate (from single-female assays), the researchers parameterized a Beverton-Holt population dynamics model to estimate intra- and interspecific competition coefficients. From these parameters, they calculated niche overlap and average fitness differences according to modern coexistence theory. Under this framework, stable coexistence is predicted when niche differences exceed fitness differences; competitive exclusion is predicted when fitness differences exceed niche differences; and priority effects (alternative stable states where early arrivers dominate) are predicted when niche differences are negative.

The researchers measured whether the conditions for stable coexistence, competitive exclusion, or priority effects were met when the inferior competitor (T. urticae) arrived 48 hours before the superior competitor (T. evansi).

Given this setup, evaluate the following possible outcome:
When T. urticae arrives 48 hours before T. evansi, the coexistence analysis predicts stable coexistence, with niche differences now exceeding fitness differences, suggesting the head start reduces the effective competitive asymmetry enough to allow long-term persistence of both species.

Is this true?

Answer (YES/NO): YES